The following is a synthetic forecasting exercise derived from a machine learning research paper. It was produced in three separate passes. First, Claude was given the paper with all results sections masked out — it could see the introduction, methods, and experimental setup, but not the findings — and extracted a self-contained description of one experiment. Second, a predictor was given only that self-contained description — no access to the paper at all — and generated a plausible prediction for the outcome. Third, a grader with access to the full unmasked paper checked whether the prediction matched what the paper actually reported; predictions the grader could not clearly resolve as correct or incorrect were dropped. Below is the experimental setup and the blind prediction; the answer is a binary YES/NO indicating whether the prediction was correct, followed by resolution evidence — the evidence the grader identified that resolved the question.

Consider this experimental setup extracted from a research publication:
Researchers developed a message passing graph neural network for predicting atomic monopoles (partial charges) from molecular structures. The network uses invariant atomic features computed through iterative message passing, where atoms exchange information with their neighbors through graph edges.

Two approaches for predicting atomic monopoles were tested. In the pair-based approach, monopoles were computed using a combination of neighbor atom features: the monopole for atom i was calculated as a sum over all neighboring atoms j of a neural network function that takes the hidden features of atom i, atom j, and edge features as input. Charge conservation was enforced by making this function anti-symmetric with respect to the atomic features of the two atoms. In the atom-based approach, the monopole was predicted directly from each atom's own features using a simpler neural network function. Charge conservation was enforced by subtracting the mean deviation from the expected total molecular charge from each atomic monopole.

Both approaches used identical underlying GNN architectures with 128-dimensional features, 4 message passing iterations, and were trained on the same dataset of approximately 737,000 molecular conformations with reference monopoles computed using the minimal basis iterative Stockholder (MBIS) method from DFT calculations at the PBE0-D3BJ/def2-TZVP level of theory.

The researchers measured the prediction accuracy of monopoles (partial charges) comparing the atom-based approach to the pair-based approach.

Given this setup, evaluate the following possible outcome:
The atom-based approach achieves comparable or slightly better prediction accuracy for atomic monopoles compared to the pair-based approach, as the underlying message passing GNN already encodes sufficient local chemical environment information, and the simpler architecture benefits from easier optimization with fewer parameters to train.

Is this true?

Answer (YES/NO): YES